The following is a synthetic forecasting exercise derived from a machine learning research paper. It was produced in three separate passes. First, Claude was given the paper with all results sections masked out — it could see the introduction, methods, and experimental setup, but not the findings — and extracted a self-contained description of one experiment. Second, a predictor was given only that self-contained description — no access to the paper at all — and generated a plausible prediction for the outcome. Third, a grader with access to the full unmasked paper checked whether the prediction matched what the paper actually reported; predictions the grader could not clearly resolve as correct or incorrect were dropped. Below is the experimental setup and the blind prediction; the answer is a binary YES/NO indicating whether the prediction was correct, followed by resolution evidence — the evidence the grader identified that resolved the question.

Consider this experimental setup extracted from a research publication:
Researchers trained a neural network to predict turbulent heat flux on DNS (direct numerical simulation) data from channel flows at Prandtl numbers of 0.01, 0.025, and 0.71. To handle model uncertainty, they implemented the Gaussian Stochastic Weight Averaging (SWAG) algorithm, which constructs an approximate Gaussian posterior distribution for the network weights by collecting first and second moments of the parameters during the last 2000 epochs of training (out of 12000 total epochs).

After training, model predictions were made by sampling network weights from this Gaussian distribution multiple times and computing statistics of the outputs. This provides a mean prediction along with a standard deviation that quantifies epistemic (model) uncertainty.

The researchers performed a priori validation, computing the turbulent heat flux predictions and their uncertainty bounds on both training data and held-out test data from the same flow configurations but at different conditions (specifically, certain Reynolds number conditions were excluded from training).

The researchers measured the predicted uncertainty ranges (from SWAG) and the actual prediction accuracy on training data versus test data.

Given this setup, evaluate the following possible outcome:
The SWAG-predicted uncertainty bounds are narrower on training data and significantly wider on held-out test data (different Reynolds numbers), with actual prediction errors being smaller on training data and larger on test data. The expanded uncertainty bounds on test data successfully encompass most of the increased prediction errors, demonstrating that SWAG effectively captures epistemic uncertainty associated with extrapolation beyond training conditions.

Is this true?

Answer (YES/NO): NO